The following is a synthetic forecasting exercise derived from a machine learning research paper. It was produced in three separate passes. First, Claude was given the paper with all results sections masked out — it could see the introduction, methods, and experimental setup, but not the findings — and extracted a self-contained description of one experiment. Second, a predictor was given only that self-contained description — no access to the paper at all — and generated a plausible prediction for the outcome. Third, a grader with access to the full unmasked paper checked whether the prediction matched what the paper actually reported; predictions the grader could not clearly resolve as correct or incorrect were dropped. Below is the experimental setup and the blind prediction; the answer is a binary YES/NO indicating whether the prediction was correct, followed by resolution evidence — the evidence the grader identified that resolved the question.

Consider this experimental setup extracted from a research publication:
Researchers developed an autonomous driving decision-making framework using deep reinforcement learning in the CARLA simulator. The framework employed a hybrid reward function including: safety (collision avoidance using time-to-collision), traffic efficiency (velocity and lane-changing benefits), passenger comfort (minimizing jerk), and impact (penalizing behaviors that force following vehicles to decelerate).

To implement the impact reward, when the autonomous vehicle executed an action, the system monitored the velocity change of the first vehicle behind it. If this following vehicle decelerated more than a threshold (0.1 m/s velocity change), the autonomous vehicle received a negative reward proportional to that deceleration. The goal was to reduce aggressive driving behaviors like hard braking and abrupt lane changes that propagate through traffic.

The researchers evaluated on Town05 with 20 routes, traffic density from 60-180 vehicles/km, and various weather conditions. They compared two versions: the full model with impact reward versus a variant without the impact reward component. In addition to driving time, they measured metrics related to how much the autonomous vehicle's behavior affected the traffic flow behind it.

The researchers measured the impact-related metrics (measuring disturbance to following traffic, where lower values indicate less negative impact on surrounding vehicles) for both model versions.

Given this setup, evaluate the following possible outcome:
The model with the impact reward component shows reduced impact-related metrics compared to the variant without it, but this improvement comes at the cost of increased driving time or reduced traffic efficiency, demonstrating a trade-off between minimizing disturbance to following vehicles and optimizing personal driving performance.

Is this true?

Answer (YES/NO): NO